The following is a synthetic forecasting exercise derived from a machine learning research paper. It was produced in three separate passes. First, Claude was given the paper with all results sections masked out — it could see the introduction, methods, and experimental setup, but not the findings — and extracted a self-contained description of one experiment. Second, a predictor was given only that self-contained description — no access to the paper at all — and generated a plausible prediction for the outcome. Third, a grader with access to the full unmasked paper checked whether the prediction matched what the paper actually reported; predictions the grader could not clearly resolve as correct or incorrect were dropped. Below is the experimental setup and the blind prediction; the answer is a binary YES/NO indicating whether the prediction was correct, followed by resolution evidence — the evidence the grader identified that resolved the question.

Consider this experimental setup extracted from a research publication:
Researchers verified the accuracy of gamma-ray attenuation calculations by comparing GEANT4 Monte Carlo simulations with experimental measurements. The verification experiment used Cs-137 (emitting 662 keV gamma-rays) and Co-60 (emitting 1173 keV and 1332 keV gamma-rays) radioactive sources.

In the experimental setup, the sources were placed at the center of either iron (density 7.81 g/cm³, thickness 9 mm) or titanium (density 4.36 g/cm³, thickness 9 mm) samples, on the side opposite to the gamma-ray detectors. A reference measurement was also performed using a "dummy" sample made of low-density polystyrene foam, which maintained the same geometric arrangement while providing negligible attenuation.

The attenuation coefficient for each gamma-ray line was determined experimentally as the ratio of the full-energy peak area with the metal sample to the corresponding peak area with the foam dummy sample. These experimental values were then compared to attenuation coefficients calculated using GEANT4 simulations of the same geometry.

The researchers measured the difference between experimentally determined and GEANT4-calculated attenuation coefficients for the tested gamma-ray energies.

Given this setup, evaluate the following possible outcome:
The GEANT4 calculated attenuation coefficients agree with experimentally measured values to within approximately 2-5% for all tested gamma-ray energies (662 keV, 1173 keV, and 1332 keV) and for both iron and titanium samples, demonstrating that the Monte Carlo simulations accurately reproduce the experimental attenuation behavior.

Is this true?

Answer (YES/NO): NO